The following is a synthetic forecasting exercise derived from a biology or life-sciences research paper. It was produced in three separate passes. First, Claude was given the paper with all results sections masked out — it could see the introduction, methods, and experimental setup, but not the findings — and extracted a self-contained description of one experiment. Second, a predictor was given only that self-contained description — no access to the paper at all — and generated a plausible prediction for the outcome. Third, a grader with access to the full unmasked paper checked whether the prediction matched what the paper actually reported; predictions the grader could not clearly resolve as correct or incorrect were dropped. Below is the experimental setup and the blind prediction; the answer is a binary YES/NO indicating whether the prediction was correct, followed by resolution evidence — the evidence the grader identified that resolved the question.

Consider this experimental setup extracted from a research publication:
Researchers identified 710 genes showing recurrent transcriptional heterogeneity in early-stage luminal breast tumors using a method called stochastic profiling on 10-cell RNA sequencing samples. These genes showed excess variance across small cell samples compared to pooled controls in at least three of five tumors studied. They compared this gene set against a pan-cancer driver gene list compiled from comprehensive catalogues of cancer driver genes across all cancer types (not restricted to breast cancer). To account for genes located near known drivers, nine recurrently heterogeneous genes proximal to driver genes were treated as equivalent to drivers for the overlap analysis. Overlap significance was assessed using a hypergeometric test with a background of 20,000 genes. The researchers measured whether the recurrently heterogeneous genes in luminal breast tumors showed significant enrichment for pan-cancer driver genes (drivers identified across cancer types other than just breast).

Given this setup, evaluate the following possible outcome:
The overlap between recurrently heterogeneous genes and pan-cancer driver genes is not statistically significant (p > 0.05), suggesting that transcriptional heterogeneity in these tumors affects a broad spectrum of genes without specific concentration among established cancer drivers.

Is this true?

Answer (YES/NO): NO